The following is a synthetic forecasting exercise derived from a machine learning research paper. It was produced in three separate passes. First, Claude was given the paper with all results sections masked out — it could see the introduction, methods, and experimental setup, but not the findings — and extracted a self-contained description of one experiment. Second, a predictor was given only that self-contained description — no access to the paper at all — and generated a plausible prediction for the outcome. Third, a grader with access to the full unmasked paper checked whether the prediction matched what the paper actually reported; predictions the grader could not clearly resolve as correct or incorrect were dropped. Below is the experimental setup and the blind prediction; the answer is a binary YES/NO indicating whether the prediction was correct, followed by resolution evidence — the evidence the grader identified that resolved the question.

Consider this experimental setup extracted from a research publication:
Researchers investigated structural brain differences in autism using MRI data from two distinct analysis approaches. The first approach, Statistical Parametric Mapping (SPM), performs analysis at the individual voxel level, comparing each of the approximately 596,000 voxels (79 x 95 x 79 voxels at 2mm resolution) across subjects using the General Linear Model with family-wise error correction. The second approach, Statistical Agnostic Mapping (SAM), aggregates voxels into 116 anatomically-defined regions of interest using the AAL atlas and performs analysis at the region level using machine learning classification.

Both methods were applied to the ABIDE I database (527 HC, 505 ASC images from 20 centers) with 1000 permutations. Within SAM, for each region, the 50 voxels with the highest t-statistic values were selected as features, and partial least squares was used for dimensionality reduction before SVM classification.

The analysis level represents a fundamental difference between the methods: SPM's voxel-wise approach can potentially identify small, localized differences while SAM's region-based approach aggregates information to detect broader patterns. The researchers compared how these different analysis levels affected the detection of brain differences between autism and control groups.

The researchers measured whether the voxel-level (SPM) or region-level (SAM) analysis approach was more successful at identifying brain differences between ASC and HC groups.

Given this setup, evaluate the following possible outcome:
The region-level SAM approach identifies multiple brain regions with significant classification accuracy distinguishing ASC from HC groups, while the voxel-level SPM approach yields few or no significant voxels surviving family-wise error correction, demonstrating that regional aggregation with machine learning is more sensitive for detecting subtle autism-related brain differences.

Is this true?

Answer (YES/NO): NO